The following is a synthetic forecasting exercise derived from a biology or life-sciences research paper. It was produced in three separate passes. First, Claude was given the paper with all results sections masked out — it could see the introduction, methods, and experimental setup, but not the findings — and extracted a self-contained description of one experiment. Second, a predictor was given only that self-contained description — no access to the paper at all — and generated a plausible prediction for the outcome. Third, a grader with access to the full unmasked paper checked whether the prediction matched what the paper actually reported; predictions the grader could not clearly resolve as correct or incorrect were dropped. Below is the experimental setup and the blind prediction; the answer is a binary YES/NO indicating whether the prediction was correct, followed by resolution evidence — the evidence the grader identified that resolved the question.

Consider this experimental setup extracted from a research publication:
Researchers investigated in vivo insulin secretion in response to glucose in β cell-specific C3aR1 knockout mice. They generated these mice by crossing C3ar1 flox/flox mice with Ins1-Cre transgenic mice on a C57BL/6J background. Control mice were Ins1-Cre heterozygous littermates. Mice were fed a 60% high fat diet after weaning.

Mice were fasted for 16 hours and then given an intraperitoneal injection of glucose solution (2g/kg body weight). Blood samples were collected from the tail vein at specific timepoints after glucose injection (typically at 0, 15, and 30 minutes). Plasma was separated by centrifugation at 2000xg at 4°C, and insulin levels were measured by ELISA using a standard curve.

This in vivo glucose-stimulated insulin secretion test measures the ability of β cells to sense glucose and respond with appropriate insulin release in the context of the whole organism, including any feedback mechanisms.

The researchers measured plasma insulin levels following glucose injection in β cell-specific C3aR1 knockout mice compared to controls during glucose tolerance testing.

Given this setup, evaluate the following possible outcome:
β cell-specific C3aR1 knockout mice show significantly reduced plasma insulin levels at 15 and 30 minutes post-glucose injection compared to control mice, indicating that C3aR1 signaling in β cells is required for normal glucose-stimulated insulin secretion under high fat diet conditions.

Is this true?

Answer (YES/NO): YES